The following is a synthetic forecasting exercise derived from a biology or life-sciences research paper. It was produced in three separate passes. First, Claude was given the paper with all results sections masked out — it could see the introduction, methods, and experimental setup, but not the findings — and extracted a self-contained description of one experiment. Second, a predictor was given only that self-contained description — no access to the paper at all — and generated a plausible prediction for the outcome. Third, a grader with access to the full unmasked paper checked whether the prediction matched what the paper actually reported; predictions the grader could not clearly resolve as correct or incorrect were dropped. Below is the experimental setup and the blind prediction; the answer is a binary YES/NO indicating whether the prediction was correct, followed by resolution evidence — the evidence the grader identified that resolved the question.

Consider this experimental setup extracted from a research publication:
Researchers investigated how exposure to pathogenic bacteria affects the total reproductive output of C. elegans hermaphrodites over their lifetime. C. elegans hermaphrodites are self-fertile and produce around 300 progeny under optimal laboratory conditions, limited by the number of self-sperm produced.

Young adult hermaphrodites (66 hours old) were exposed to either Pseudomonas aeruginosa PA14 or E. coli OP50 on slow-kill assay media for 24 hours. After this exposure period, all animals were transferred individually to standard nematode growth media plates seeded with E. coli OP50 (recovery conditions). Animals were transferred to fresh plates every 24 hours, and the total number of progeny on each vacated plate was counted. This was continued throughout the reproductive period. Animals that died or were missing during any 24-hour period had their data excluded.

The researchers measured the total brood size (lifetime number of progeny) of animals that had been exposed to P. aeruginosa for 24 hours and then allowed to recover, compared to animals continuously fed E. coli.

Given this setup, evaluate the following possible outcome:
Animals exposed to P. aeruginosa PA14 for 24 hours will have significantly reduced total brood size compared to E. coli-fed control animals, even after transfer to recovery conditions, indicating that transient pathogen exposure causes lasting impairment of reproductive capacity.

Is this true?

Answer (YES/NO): NO